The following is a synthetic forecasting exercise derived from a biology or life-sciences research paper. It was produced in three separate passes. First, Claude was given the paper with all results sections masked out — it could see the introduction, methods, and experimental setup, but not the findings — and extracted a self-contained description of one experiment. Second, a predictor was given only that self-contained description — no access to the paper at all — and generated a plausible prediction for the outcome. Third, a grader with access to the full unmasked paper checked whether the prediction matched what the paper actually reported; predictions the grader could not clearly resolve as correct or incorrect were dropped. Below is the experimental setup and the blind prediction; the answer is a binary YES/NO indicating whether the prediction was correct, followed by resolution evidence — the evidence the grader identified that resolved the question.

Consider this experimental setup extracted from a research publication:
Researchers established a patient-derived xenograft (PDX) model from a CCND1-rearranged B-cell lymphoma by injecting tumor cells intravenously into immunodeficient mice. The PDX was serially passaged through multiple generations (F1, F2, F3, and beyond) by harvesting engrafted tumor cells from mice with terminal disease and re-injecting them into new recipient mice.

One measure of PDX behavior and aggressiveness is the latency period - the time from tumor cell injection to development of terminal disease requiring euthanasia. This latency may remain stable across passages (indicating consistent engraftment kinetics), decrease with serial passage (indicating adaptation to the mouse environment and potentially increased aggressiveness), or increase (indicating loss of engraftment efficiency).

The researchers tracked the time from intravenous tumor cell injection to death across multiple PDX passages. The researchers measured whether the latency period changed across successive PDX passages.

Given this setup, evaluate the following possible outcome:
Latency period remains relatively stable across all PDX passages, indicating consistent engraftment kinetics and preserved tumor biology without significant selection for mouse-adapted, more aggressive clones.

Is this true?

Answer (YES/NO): NO